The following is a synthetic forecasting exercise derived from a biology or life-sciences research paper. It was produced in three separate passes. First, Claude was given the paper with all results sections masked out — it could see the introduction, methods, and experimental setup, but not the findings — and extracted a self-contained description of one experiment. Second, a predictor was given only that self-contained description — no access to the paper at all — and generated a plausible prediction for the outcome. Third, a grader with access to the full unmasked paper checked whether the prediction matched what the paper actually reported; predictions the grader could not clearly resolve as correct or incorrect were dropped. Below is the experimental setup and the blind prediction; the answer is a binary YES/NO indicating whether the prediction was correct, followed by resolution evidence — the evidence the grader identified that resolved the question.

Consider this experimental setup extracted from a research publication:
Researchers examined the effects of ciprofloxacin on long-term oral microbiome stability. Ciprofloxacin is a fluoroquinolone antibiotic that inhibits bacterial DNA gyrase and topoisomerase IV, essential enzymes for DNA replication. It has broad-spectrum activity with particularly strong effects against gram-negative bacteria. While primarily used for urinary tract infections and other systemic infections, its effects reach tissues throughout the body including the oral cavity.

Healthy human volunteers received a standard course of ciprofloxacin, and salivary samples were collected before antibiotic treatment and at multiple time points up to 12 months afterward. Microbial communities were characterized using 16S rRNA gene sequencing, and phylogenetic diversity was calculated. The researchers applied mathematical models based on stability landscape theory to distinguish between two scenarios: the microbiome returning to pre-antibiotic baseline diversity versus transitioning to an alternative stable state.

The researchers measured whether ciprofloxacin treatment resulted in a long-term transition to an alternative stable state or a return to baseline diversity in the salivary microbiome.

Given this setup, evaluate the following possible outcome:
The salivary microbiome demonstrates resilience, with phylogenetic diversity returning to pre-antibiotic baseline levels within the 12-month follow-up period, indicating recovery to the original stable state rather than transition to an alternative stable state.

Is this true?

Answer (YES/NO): NO